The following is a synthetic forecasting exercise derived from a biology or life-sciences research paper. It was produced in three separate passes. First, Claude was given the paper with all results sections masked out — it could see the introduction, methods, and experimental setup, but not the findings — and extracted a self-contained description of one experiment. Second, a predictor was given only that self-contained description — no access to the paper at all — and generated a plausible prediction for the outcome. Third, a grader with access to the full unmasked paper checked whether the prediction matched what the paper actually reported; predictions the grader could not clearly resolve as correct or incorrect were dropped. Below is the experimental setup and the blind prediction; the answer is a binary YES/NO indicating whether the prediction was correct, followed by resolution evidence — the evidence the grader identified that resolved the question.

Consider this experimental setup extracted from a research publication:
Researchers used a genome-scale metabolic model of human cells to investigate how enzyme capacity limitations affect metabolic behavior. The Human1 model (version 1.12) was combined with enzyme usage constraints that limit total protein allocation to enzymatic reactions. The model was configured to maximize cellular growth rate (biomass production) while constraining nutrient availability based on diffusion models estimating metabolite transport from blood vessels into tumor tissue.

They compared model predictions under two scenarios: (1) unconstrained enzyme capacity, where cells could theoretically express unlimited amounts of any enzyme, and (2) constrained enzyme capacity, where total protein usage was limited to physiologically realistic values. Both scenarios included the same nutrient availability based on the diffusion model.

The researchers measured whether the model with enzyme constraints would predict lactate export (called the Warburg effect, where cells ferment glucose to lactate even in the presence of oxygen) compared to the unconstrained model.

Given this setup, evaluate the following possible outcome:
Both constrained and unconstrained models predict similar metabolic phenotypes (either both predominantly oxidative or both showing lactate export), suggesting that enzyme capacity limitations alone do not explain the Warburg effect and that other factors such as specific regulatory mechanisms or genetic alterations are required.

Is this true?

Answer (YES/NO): NO